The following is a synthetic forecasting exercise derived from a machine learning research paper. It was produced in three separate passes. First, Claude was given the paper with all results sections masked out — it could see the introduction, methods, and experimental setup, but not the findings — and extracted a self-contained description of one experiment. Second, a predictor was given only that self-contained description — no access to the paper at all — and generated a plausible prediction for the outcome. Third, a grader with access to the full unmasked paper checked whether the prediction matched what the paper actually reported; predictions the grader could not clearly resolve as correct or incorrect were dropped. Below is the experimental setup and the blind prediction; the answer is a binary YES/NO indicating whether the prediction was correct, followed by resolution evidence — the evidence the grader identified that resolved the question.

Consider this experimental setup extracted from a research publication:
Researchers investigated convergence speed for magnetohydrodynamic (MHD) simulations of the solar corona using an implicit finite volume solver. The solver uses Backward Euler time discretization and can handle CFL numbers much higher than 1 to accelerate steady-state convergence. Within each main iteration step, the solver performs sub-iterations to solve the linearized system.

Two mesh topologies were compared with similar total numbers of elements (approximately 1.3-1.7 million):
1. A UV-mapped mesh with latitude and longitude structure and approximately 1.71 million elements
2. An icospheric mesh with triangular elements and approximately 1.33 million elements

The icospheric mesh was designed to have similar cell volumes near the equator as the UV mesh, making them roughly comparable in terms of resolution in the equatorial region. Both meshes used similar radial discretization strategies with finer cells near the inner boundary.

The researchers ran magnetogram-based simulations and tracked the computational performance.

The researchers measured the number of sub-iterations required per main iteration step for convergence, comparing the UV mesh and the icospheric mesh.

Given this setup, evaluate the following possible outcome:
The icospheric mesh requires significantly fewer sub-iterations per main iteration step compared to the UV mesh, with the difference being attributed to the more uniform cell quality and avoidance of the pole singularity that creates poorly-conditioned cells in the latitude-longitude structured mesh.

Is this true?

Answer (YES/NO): YES